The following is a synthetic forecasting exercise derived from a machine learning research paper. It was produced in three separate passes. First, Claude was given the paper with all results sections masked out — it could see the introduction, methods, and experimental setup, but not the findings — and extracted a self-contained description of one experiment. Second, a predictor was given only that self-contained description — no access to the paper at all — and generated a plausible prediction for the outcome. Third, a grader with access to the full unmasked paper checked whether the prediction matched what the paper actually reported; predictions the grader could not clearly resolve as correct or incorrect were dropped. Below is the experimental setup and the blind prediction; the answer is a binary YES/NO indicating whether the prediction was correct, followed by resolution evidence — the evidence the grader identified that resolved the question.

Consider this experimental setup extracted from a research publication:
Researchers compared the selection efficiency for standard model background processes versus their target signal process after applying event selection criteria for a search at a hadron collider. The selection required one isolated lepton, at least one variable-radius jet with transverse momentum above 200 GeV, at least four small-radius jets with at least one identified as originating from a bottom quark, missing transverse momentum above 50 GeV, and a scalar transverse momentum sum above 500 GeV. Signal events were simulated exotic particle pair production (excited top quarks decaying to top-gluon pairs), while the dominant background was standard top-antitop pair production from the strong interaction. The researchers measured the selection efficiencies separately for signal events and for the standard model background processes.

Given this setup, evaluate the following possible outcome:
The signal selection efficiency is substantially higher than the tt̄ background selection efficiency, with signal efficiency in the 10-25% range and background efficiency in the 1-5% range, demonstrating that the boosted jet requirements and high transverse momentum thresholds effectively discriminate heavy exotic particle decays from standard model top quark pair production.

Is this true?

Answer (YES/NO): NO